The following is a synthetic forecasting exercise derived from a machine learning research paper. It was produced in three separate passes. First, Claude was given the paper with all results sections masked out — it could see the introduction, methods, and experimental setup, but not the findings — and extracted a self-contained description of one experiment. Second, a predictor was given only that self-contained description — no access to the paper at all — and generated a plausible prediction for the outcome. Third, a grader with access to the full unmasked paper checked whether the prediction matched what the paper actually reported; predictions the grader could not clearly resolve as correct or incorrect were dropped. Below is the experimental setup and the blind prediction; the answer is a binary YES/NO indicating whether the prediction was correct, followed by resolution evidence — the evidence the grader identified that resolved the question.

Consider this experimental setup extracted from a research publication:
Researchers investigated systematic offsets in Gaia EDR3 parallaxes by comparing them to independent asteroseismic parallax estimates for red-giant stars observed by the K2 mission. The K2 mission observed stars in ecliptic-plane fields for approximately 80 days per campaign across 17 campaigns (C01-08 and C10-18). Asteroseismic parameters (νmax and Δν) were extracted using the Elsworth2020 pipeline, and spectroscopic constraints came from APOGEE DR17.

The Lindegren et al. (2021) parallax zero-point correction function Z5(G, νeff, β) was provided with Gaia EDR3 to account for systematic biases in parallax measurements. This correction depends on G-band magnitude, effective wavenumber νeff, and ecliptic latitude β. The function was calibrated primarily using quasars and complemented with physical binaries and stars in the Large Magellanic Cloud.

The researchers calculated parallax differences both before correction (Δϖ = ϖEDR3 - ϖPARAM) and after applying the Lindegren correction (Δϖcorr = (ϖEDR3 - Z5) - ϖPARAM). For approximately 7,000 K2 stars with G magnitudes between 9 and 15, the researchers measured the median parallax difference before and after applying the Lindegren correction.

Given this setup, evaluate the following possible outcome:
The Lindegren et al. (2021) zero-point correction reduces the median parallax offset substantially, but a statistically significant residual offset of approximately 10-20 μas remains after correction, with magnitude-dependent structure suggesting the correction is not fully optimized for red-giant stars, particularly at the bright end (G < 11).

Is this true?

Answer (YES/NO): NO